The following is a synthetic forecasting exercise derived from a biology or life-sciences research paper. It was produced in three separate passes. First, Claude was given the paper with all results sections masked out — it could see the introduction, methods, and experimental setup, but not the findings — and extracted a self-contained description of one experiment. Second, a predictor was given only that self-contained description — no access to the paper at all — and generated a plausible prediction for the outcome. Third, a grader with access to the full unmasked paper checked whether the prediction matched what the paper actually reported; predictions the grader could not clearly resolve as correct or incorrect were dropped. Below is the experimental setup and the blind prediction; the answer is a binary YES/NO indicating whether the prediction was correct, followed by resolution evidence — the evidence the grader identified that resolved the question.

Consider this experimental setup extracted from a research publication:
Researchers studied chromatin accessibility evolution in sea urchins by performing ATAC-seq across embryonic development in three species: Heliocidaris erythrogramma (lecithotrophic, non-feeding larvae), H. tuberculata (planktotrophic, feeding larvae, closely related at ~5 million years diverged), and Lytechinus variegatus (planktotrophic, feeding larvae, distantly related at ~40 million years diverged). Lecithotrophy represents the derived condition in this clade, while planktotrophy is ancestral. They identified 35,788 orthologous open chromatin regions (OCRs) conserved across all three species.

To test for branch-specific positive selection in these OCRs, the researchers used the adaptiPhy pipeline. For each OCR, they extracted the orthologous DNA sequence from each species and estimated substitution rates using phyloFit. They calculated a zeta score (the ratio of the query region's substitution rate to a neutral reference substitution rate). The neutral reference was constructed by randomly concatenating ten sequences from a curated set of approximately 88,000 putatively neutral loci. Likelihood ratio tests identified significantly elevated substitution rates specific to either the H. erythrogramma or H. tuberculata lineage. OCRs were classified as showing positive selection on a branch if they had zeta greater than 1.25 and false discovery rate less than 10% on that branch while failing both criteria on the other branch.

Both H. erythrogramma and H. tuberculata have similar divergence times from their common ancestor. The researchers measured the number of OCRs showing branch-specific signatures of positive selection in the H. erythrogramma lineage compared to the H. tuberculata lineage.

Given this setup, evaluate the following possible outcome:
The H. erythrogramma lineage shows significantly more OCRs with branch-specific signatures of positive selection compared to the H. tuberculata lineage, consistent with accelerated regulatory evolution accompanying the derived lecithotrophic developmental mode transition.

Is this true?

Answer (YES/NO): NO